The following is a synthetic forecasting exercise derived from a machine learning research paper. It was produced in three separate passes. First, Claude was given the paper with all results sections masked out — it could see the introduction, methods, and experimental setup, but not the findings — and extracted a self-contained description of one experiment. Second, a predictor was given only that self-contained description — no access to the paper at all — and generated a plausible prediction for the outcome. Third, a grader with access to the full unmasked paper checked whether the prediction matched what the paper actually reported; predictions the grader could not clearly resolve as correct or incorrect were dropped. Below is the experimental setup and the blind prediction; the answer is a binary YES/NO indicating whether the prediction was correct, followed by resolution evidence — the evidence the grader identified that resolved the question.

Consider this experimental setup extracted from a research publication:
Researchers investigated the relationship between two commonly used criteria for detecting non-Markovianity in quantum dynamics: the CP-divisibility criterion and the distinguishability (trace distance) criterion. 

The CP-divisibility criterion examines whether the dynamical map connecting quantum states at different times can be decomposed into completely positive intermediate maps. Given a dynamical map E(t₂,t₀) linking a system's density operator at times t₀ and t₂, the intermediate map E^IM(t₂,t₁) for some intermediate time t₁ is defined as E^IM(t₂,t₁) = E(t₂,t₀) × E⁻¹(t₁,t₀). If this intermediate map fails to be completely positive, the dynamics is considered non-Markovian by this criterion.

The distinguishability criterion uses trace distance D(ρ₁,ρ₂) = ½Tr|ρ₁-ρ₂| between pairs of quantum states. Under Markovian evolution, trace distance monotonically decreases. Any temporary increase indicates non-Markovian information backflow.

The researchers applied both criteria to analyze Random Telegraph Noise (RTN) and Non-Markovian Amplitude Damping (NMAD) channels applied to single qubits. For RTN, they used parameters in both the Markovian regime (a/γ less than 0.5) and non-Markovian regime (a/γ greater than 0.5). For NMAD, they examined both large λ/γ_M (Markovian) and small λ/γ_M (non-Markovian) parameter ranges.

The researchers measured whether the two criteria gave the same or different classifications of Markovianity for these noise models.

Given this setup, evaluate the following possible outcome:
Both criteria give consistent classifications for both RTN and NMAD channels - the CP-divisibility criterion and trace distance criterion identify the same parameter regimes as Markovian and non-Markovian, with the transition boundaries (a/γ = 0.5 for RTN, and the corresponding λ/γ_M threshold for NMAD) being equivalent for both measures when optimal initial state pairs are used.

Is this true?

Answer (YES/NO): YES